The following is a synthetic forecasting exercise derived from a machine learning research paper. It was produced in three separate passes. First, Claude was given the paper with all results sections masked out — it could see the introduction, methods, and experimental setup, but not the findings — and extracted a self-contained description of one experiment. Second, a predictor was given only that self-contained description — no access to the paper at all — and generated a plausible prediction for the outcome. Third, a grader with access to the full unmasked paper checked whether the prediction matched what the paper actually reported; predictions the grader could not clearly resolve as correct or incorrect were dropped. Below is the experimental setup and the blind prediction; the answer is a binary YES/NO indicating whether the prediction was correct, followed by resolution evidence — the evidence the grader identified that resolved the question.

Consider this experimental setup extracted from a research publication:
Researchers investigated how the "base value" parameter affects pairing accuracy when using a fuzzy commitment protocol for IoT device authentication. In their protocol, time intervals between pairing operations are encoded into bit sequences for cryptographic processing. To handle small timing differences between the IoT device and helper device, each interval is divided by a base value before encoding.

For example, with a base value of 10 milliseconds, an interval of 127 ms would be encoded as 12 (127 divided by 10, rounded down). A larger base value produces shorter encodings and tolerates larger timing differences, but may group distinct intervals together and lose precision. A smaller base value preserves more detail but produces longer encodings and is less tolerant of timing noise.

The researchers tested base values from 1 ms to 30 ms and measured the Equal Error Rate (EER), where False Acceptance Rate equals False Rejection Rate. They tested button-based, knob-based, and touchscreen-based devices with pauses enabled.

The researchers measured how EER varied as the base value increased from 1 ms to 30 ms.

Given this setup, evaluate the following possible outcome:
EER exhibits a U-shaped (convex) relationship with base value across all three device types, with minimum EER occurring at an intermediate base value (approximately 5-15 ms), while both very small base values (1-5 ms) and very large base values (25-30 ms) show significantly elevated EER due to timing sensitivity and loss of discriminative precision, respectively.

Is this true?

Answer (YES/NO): NO